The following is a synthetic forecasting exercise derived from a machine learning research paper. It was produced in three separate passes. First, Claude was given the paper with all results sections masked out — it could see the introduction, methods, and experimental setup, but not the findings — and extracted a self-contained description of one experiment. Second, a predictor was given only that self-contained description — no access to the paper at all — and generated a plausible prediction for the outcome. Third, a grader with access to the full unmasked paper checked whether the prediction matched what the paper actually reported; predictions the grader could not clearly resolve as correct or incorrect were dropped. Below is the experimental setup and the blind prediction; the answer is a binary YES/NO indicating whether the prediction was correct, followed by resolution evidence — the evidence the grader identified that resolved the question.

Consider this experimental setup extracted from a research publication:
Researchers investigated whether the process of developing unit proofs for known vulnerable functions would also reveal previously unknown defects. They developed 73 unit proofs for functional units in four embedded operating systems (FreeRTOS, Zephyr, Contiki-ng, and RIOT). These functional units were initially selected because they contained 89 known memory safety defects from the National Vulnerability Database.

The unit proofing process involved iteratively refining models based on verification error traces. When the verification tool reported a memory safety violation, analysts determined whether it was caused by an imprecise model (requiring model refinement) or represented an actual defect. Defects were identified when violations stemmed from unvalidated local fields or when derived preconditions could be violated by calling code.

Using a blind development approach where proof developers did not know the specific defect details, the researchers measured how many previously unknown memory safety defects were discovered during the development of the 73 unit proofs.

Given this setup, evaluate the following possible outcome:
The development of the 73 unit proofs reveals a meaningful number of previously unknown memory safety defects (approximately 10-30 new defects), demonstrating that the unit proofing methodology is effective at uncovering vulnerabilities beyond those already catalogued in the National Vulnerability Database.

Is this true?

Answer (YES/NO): YES